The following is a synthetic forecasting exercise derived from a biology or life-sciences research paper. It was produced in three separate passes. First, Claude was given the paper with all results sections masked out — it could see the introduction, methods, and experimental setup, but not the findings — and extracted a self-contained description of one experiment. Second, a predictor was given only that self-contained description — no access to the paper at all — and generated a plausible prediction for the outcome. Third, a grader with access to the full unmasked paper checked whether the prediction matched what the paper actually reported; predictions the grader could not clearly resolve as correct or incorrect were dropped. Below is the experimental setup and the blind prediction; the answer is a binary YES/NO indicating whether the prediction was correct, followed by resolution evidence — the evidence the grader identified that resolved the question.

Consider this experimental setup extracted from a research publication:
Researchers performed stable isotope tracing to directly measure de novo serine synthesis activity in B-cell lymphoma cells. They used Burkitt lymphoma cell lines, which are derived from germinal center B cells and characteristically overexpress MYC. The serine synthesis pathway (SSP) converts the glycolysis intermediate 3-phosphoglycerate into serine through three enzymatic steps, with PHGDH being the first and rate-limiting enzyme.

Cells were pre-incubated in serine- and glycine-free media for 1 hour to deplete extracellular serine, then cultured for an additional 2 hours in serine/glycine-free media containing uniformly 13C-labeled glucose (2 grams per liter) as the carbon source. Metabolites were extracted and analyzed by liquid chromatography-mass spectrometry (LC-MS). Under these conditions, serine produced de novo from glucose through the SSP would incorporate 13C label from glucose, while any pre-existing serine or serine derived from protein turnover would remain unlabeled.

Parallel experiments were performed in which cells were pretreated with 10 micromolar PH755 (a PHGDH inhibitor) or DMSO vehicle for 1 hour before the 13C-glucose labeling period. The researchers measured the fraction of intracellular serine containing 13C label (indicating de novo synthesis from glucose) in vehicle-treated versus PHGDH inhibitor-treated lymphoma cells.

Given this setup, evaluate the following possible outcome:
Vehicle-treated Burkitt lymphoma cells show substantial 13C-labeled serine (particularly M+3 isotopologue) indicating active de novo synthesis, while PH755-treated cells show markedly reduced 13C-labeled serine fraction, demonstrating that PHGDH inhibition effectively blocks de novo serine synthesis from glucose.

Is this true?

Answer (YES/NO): YES